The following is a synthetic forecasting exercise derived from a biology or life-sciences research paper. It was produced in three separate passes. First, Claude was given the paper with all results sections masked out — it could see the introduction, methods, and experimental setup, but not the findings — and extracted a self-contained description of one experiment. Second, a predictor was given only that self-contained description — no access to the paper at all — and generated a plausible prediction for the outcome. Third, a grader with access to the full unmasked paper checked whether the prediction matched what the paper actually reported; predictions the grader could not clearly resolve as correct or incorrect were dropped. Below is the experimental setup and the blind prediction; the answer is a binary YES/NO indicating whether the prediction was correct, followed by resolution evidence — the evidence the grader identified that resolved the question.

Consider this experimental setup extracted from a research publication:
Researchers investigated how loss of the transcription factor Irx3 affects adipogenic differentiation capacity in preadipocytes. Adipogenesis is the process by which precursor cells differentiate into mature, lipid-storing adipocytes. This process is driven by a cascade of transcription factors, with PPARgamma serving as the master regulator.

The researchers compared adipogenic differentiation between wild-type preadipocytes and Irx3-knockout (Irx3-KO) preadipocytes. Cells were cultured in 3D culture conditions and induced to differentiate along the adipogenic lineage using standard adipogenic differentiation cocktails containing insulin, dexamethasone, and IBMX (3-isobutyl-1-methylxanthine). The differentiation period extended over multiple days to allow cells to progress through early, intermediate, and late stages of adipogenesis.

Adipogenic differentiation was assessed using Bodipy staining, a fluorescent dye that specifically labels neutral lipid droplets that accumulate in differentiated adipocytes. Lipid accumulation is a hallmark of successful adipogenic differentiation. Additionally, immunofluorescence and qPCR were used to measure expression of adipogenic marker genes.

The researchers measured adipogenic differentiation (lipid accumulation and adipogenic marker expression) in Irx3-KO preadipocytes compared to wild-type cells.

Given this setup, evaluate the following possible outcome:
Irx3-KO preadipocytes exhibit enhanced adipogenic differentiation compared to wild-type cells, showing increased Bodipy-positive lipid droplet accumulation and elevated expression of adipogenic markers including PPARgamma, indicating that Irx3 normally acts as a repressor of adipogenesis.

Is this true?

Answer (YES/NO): NO